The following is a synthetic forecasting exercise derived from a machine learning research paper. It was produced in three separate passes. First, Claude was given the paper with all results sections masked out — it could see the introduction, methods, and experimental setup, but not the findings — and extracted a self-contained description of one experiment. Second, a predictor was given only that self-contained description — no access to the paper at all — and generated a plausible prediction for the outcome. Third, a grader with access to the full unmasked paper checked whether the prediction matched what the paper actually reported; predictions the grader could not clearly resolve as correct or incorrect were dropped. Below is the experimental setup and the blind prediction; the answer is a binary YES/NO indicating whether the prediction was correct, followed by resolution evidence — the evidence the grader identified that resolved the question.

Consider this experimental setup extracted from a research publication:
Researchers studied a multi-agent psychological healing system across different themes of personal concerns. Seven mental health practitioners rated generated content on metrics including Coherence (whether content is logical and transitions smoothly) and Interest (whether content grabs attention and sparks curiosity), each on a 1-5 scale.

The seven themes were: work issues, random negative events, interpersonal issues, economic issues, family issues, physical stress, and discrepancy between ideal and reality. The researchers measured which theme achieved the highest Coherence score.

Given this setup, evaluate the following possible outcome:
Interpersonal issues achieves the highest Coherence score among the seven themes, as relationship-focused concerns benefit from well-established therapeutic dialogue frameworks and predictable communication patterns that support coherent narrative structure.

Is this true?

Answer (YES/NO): NO